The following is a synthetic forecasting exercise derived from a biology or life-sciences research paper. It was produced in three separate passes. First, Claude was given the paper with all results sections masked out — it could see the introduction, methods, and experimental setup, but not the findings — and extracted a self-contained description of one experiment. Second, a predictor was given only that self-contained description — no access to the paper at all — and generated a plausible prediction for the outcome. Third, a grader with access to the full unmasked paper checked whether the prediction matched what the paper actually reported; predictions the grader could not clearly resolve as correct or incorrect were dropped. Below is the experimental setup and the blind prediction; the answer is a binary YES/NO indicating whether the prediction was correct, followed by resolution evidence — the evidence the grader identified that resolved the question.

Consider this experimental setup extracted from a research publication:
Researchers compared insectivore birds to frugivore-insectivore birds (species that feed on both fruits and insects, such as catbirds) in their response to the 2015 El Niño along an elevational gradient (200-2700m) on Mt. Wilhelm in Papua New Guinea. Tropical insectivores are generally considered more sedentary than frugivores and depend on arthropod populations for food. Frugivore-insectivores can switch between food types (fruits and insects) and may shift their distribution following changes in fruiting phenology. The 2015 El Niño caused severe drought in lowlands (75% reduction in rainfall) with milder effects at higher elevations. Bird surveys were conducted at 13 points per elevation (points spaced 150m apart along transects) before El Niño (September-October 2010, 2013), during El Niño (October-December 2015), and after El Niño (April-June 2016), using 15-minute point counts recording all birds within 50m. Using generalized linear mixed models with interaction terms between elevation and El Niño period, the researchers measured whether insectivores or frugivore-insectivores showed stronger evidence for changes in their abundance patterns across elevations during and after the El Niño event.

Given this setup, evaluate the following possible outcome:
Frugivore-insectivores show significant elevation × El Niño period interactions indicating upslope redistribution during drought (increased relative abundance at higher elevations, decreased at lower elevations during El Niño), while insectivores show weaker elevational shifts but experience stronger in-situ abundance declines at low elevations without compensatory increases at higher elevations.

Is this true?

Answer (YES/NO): NO